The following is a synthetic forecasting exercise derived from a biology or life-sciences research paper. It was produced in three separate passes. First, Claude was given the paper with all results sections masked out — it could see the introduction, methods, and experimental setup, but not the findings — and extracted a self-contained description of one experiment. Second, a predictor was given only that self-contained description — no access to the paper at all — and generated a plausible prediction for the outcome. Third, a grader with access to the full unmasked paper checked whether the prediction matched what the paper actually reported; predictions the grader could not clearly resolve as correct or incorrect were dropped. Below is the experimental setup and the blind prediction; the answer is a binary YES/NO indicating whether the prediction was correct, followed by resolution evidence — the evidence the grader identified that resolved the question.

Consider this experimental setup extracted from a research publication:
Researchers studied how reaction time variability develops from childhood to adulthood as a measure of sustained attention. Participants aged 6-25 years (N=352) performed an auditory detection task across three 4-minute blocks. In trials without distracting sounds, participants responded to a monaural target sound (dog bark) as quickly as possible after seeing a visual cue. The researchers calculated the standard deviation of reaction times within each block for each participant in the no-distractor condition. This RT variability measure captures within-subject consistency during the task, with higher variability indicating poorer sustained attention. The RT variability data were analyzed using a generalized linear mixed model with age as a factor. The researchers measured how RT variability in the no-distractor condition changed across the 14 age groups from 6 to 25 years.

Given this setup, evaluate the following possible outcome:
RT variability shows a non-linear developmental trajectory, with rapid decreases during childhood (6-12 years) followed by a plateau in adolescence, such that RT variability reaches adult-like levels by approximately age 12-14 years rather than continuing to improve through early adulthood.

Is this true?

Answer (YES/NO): NO